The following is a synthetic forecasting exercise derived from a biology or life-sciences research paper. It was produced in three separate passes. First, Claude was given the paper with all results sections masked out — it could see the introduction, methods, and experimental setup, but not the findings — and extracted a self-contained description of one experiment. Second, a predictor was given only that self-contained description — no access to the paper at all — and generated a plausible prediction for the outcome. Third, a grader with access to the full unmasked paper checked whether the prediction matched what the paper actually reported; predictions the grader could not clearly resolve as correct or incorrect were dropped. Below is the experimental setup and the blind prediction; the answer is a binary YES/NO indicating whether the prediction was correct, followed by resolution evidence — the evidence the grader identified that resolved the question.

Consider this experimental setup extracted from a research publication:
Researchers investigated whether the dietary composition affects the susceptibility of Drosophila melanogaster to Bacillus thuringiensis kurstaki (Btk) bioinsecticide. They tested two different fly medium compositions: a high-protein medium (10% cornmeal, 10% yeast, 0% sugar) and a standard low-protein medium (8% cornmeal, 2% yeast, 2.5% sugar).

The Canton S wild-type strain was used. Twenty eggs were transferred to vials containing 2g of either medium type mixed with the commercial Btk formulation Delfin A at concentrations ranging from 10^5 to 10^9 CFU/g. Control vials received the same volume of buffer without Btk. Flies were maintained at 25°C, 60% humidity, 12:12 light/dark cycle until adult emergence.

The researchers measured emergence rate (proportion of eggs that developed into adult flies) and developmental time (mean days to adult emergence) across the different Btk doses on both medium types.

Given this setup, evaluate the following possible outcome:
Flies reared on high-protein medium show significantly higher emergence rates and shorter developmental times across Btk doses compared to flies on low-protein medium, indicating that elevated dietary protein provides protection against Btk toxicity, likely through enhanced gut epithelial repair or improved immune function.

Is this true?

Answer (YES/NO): NO